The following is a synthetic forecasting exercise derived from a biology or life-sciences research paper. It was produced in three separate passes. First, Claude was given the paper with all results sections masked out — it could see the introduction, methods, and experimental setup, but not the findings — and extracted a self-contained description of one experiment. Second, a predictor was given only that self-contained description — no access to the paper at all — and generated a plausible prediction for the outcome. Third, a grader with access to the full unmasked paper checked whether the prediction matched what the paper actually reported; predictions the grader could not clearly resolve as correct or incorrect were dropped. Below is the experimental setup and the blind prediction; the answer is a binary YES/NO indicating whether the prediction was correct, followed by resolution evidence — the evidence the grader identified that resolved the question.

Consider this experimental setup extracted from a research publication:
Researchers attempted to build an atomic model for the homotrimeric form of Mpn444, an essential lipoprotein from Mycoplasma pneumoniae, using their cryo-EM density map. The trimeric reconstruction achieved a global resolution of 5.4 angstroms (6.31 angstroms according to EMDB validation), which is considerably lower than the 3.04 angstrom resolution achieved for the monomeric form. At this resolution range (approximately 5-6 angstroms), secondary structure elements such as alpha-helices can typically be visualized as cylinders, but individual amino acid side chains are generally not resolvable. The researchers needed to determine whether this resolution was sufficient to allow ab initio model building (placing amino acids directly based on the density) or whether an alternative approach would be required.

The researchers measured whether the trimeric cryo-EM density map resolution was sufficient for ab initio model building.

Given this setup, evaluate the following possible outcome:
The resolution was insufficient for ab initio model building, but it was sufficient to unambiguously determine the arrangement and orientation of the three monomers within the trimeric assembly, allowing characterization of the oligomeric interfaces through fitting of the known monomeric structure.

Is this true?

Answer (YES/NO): YES